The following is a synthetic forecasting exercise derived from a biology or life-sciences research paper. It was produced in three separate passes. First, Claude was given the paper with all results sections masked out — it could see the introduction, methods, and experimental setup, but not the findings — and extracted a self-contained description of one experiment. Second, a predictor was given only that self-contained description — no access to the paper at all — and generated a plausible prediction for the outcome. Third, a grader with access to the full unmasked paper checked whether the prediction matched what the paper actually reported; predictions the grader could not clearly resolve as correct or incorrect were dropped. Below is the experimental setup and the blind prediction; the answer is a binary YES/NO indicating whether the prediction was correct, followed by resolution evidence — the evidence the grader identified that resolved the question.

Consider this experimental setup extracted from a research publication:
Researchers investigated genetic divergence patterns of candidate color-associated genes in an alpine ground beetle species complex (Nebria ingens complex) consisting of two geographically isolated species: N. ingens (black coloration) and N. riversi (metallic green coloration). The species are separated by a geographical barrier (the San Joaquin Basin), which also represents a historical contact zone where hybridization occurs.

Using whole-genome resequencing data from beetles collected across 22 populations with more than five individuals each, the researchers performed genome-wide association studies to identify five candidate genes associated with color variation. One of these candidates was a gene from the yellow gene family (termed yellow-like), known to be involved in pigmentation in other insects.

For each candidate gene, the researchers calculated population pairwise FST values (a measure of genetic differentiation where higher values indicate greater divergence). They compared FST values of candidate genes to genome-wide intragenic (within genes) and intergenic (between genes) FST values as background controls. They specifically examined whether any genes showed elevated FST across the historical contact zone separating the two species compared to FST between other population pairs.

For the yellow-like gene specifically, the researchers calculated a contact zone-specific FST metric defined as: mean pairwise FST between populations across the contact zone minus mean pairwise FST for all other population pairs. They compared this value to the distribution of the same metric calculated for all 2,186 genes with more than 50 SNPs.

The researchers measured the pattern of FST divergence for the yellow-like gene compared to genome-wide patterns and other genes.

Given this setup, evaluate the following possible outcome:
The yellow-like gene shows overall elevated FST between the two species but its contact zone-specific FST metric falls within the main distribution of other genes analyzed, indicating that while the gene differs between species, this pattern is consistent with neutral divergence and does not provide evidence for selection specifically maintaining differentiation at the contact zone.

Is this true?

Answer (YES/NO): NO